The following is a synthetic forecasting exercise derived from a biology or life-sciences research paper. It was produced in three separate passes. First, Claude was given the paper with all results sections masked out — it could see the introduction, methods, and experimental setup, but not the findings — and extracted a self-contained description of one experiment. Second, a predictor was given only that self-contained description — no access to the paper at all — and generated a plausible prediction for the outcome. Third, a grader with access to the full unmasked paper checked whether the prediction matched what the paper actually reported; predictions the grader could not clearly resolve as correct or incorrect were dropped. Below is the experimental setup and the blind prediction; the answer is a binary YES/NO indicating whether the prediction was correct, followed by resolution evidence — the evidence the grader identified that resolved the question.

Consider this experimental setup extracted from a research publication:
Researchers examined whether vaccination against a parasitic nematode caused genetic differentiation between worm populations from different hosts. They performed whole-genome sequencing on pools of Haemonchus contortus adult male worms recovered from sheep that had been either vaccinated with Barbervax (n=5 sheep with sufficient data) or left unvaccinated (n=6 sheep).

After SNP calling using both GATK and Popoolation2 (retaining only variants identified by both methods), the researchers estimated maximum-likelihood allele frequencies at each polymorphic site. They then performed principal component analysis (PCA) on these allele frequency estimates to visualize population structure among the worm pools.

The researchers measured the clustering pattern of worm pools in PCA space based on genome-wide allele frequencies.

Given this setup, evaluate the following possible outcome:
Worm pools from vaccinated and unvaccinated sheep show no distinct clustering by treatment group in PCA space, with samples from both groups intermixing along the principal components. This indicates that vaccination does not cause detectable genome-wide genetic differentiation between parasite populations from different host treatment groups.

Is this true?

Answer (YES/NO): YES